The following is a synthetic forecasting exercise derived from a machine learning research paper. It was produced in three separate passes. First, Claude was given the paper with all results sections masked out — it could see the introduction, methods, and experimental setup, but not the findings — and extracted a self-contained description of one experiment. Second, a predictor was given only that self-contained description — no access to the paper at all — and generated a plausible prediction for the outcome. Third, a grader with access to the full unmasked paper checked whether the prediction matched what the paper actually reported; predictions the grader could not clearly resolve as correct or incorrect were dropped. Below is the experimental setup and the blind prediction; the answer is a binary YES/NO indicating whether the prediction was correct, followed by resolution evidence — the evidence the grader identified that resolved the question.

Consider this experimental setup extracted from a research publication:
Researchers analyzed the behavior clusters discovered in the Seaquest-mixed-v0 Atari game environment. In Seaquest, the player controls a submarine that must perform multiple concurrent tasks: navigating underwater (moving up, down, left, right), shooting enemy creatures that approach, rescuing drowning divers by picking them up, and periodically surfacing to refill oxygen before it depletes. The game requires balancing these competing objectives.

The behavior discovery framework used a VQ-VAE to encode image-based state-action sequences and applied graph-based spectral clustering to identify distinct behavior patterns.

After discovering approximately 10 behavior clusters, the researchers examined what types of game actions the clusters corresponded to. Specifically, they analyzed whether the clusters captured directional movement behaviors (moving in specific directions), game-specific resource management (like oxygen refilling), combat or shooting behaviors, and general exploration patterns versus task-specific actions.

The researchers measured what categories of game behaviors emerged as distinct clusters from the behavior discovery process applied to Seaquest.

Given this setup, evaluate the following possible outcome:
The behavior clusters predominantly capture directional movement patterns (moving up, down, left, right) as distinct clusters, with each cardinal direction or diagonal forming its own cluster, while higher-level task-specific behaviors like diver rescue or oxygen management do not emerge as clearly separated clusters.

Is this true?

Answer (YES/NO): NO